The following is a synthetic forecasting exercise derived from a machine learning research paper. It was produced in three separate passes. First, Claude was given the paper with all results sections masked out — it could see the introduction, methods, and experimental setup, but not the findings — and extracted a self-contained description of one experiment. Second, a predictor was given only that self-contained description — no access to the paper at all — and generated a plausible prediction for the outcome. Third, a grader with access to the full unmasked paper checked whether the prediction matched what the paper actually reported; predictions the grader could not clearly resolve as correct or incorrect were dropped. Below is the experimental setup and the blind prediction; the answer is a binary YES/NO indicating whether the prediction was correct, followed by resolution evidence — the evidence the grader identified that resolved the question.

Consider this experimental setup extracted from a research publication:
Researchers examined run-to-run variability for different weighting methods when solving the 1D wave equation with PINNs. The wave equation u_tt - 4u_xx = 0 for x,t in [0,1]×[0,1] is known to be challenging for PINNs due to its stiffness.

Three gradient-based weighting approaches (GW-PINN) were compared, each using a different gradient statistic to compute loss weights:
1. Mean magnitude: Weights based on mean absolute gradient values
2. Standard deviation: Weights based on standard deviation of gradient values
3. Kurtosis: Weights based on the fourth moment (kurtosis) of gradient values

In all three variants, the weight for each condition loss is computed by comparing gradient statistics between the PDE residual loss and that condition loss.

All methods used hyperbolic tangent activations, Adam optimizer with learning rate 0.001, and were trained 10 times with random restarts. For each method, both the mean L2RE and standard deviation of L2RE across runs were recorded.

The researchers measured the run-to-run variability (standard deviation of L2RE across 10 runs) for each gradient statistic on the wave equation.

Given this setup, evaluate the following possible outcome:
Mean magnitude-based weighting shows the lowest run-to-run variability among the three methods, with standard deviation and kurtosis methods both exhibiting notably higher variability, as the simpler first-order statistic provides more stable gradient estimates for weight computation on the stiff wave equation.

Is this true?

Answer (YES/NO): YES